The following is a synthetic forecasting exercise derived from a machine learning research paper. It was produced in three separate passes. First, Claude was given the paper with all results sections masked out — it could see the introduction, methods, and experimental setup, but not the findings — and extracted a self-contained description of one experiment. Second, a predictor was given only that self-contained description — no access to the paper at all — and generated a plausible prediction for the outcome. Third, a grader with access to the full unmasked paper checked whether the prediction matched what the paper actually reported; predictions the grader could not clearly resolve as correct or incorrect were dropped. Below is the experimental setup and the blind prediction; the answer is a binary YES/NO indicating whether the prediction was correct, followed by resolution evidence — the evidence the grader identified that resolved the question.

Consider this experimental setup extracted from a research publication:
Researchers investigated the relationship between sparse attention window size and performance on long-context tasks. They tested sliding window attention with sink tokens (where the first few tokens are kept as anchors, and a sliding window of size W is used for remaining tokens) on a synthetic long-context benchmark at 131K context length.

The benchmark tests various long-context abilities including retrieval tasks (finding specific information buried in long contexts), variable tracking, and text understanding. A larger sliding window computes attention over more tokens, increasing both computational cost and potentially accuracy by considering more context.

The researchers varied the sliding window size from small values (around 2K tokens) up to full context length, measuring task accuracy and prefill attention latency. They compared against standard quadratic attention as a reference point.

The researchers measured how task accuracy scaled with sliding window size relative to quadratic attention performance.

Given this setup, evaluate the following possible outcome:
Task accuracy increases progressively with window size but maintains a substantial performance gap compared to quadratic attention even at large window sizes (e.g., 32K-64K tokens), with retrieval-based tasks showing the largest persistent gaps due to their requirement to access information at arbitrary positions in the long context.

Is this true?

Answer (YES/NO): YES